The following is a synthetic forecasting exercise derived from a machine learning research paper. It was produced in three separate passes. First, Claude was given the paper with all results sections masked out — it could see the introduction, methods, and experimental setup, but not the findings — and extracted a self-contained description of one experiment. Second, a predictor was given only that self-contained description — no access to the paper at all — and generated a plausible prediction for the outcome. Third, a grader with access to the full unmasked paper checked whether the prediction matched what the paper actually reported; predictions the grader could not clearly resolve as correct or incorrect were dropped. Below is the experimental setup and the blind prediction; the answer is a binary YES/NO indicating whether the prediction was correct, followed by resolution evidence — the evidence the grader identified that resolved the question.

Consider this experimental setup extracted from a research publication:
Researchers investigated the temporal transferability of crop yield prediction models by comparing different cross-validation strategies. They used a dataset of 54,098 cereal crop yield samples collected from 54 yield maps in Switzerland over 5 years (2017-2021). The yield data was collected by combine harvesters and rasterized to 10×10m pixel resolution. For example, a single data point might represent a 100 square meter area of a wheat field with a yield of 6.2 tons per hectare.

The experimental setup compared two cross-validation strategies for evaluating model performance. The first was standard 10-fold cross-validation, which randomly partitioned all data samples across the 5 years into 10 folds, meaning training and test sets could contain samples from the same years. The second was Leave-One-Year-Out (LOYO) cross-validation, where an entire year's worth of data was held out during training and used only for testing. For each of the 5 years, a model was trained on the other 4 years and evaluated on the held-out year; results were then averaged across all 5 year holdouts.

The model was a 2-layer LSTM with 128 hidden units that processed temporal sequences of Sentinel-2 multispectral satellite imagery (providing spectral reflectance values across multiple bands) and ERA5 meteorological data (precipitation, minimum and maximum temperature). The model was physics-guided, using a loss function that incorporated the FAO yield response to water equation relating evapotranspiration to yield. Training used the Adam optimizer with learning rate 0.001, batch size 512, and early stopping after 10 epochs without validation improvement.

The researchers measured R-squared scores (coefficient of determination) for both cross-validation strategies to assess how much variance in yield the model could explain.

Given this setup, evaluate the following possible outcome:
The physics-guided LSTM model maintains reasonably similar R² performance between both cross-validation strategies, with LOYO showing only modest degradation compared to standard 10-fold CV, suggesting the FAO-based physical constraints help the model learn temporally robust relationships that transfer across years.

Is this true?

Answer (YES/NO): NO